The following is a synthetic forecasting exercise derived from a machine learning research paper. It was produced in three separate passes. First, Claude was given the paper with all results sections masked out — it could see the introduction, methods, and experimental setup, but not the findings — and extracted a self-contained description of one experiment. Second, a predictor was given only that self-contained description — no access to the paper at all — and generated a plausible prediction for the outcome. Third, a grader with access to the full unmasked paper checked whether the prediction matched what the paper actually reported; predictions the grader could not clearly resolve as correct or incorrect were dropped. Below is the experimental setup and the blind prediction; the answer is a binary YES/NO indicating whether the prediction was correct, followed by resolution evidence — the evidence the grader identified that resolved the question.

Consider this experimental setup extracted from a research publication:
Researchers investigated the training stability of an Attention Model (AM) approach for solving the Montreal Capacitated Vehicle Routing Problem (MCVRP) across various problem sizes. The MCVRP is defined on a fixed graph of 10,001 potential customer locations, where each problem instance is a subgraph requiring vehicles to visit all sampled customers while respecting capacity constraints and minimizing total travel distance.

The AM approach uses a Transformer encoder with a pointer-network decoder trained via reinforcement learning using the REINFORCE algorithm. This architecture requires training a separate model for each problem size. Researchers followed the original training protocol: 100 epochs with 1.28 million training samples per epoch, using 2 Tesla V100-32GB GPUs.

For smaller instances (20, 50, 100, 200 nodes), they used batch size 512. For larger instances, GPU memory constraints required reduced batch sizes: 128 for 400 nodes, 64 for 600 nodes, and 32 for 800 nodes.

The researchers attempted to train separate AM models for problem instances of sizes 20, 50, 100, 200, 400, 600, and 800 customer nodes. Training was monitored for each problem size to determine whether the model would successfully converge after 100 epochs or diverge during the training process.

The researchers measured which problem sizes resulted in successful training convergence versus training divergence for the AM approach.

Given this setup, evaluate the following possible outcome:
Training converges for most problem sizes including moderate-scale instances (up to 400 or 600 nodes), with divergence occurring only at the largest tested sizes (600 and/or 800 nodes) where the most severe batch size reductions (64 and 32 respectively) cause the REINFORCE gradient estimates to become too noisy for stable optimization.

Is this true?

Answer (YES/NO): NO